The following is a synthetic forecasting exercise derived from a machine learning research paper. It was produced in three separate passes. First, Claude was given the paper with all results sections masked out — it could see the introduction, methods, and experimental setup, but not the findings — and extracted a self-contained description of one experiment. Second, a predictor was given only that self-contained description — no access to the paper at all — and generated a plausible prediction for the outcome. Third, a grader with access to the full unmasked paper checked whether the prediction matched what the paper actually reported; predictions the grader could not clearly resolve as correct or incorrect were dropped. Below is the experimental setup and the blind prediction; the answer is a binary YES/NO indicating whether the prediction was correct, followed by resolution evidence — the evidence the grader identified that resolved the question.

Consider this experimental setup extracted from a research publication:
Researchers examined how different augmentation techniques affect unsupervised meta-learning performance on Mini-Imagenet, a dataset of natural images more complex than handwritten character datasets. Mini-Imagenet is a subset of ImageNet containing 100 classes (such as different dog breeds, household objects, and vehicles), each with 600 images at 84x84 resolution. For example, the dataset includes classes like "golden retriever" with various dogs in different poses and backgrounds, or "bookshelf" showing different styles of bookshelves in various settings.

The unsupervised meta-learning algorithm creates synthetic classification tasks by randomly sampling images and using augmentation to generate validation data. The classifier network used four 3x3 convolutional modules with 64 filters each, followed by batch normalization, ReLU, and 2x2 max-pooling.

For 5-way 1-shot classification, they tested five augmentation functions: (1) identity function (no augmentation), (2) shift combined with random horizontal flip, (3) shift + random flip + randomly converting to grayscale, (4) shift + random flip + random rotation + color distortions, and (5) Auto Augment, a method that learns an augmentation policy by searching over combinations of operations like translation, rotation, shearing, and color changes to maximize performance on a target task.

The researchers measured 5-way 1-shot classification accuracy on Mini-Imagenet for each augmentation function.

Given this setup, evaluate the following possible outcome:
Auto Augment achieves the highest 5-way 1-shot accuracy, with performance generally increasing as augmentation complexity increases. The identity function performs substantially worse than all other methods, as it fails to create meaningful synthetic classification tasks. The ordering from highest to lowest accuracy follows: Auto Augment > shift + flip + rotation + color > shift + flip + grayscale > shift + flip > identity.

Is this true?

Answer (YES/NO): YES